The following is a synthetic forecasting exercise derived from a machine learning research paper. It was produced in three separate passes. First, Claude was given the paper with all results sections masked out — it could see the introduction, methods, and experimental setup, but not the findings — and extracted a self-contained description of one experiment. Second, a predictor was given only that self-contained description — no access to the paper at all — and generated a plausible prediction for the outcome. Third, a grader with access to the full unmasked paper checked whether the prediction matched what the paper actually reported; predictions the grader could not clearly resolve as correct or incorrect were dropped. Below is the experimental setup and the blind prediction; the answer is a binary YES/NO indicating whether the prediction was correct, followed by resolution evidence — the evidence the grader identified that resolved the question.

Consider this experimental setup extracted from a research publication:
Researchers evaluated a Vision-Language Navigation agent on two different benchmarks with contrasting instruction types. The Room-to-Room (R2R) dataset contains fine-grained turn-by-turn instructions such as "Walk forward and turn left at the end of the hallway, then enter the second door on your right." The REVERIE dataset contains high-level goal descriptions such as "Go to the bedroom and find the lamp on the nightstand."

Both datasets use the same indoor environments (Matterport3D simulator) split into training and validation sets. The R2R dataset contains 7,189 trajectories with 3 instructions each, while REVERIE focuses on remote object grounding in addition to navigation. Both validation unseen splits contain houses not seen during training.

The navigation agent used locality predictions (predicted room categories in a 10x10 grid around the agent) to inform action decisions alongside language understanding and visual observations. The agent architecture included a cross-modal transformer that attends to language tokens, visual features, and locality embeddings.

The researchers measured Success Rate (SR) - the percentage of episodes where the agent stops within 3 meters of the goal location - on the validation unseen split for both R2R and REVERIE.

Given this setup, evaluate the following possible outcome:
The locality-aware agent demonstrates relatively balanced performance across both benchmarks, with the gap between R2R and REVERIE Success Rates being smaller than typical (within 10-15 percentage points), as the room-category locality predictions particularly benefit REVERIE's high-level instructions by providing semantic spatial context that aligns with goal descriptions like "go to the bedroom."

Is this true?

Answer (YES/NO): NO